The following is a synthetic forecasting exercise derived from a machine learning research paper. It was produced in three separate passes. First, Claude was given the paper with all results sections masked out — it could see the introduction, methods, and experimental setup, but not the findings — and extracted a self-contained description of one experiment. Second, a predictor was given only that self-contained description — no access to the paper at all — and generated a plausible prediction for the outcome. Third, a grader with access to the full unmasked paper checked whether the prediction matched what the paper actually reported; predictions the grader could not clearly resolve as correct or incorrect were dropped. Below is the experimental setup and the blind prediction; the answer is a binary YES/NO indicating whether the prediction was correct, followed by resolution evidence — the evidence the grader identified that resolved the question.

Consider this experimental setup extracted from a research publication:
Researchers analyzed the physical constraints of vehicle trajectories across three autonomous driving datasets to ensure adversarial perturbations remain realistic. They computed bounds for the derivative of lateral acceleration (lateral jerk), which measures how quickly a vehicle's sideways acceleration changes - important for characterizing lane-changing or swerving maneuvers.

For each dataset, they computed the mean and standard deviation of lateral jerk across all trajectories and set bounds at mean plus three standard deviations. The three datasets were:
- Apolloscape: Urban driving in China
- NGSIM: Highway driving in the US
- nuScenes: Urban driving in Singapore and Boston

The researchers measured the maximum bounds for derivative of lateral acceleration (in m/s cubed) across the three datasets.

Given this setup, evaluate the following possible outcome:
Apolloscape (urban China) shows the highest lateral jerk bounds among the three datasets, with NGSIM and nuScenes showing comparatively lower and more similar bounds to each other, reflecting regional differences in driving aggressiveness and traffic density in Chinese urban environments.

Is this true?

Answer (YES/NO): YES